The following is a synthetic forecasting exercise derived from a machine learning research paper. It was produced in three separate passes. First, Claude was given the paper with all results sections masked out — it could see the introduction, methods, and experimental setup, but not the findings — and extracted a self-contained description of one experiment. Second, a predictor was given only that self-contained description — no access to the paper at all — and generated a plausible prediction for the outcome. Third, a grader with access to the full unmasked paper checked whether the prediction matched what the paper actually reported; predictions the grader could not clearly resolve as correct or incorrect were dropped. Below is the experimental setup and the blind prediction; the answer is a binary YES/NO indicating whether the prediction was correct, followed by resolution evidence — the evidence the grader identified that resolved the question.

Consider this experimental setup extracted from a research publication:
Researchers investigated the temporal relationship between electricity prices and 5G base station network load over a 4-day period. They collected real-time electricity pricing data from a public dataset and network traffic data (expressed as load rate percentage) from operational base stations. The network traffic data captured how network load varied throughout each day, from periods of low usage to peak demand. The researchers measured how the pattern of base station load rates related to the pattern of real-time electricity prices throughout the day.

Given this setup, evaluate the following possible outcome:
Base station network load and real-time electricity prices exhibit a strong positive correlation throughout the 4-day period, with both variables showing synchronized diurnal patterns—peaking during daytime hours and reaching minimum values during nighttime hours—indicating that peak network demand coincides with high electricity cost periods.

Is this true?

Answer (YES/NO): NO